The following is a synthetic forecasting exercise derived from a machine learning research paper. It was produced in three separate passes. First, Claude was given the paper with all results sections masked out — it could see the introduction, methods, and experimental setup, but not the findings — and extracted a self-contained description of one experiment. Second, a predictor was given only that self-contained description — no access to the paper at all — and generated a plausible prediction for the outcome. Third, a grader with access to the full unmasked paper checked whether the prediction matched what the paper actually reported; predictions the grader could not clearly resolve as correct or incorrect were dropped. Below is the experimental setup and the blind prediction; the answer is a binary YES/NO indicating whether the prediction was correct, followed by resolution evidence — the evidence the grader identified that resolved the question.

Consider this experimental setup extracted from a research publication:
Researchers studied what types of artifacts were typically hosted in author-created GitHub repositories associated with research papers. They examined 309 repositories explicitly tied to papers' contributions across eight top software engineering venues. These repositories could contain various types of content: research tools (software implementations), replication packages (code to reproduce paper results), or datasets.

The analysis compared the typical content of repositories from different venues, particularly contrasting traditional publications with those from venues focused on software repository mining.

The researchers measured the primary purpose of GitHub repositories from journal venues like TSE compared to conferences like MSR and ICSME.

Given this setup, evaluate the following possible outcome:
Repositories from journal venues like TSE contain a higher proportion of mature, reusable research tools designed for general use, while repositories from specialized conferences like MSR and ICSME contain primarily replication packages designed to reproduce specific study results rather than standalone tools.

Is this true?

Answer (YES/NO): NO